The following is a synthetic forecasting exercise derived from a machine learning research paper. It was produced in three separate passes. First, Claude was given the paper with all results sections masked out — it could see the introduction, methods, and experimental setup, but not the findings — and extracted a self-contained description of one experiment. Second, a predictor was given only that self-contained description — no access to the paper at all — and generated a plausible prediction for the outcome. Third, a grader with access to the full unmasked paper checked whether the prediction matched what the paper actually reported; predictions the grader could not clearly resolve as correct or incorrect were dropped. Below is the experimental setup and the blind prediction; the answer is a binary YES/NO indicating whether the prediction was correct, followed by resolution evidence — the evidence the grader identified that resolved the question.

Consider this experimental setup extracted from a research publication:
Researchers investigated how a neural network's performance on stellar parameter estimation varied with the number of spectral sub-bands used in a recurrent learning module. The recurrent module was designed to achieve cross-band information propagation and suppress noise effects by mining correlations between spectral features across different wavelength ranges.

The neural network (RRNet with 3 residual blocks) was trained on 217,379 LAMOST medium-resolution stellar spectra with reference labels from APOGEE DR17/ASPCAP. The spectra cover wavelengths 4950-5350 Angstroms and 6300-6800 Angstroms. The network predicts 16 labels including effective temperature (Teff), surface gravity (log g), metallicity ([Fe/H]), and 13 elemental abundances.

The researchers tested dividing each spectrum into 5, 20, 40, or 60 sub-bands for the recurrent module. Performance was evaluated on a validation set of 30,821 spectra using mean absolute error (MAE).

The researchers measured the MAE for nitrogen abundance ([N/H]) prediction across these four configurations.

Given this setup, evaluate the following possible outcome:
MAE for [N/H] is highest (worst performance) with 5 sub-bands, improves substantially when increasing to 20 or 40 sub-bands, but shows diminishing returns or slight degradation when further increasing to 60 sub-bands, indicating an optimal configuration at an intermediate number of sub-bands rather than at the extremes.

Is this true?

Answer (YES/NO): NO